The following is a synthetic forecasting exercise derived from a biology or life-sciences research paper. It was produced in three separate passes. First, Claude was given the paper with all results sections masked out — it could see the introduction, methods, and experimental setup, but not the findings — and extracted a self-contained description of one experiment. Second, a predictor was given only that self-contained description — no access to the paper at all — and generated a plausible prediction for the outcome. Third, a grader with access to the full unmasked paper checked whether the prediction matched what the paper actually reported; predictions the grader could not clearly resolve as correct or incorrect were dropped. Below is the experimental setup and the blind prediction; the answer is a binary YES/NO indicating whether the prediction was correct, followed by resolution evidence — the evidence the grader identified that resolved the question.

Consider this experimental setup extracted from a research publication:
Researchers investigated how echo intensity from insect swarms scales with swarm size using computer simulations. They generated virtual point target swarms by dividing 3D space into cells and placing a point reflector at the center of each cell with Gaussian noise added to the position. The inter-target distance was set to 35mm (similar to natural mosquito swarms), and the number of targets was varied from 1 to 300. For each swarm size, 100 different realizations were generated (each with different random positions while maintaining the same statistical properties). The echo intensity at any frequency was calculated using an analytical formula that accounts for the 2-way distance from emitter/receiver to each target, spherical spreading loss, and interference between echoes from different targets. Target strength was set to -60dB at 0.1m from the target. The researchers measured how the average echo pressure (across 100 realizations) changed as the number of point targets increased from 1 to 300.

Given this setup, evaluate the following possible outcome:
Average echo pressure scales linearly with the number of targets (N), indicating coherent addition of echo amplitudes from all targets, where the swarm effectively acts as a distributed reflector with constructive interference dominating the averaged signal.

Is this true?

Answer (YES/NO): NO